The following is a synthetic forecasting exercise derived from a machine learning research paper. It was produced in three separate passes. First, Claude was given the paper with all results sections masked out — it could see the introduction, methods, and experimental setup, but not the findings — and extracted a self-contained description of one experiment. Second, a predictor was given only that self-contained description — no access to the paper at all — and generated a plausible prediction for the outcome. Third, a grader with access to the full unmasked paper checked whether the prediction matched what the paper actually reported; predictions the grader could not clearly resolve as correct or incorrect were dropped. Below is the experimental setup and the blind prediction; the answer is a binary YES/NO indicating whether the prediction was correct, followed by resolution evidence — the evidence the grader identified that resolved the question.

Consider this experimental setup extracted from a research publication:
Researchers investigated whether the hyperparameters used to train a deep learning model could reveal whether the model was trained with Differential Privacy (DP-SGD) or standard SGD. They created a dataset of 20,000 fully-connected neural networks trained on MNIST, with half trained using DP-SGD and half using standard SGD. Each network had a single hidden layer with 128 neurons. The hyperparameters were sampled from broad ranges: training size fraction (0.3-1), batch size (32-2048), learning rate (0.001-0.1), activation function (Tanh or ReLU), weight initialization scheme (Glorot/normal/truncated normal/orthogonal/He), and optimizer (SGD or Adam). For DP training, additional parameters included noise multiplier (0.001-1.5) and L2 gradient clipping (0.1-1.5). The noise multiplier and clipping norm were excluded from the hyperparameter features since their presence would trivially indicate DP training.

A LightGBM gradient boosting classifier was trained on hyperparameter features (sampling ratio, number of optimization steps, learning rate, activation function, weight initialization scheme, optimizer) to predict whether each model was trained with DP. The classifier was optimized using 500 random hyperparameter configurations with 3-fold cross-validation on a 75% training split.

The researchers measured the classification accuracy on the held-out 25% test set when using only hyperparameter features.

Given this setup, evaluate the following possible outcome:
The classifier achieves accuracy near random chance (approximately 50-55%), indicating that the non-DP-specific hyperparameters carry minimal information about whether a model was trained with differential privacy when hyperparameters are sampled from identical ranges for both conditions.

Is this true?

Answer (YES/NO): YES